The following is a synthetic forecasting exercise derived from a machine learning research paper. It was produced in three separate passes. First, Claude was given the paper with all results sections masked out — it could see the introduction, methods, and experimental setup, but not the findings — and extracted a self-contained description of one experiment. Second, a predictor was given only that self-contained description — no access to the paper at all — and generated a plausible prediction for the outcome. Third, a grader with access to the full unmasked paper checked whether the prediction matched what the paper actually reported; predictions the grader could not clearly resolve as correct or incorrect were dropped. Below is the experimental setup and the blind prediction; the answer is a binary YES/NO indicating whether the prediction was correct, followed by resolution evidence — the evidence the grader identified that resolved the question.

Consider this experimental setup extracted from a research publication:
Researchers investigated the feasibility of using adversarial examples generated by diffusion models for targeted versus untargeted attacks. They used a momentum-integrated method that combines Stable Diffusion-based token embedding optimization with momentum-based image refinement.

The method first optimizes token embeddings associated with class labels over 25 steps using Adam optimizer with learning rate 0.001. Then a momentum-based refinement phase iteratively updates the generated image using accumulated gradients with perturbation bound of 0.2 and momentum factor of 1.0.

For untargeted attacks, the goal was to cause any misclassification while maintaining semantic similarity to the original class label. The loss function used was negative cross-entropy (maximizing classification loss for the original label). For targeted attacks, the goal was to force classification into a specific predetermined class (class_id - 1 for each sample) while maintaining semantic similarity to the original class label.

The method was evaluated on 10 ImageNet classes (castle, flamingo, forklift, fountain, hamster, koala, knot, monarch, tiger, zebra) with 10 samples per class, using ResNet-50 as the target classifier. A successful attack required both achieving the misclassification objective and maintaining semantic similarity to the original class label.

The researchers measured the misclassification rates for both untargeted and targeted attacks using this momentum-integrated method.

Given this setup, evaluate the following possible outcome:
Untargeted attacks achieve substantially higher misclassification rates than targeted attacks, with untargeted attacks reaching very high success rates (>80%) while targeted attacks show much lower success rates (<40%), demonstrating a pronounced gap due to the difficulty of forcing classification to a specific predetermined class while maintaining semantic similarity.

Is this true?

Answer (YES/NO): NO